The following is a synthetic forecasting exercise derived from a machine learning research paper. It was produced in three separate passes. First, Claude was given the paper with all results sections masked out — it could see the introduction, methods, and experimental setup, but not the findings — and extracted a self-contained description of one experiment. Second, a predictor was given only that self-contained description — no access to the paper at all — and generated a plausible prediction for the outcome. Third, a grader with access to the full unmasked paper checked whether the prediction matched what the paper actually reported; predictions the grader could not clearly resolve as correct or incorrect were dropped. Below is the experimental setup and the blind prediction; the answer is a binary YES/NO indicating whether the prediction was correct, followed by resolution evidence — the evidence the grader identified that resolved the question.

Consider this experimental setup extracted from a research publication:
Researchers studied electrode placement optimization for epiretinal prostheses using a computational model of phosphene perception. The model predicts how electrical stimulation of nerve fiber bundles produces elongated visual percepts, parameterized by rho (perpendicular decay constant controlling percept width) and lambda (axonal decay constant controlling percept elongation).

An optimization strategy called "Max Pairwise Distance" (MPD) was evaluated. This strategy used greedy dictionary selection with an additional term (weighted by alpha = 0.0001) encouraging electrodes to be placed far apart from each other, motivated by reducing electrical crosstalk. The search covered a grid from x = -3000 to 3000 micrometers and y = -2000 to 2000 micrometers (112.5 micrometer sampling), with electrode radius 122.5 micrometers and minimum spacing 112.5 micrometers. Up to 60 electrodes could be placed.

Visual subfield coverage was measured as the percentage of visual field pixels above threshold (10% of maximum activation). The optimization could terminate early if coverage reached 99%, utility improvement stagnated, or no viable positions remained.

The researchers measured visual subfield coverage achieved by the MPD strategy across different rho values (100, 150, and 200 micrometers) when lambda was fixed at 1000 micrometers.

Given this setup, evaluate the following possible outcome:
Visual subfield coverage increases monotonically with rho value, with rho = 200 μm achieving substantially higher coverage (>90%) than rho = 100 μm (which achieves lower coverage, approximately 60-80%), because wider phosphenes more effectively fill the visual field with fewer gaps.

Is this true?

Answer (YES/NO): NO